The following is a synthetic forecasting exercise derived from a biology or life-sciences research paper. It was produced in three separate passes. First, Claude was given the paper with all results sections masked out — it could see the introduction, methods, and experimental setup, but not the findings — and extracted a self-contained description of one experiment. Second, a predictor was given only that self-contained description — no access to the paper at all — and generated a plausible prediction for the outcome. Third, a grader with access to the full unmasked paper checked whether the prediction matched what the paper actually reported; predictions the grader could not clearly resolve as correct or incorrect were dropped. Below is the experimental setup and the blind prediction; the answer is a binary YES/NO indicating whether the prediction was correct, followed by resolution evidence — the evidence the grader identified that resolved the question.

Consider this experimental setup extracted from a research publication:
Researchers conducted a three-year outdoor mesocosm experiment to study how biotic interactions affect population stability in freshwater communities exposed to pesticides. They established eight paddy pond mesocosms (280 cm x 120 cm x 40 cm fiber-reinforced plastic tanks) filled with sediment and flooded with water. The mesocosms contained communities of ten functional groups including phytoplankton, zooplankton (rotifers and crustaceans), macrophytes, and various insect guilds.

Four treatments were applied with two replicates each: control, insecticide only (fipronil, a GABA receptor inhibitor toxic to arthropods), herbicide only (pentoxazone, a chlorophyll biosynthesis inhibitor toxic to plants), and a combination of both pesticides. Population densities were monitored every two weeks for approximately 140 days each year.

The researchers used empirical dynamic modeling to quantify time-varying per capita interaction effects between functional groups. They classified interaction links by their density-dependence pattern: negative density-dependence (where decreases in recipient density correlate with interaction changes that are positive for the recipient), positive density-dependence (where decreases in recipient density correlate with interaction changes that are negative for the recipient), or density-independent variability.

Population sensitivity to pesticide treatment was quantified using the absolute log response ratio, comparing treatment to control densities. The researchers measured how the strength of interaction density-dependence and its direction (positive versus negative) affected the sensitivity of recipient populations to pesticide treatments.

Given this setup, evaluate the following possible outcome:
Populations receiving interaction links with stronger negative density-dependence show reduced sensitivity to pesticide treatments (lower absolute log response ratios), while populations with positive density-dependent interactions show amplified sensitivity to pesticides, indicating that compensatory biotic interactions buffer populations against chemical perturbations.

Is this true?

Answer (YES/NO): YES